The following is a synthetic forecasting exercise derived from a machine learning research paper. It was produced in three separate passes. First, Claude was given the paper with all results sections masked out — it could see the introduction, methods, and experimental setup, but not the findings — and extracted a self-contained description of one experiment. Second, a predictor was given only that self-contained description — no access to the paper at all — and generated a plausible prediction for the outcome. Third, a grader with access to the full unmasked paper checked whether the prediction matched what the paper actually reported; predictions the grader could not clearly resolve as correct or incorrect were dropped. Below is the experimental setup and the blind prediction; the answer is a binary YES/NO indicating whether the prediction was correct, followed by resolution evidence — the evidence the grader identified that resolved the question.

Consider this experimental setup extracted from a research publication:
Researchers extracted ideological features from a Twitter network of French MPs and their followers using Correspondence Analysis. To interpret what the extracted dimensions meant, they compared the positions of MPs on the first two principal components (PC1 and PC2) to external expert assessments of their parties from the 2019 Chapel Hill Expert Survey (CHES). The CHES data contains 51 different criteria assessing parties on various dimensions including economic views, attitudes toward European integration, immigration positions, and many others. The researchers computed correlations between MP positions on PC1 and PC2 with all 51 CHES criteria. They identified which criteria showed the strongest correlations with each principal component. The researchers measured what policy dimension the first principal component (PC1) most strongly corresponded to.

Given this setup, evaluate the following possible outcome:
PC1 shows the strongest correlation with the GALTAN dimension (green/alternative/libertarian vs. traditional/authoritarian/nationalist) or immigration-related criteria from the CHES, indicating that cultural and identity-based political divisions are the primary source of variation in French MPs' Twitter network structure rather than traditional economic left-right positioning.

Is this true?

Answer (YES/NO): NO